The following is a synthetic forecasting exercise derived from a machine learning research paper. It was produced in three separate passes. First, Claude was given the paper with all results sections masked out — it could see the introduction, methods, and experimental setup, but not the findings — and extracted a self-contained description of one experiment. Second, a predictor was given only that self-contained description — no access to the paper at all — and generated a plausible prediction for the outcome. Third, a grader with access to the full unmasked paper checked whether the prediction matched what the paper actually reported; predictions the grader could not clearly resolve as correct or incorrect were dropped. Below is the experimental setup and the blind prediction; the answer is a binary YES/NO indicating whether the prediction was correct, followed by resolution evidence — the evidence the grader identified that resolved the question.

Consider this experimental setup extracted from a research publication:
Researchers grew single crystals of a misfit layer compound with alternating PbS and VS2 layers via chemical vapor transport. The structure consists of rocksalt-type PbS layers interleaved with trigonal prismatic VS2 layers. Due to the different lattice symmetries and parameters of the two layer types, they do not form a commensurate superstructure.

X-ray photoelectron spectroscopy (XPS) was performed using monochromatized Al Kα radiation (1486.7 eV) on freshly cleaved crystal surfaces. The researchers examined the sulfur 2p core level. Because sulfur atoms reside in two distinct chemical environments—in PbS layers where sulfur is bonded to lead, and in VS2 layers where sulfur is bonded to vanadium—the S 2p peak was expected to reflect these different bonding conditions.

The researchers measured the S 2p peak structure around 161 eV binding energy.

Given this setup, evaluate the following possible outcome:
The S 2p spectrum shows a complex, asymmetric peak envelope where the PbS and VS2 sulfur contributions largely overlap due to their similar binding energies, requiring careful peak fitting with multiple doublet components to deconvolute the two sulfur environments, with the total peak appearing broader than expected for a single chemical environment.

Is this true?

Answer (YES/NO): YES